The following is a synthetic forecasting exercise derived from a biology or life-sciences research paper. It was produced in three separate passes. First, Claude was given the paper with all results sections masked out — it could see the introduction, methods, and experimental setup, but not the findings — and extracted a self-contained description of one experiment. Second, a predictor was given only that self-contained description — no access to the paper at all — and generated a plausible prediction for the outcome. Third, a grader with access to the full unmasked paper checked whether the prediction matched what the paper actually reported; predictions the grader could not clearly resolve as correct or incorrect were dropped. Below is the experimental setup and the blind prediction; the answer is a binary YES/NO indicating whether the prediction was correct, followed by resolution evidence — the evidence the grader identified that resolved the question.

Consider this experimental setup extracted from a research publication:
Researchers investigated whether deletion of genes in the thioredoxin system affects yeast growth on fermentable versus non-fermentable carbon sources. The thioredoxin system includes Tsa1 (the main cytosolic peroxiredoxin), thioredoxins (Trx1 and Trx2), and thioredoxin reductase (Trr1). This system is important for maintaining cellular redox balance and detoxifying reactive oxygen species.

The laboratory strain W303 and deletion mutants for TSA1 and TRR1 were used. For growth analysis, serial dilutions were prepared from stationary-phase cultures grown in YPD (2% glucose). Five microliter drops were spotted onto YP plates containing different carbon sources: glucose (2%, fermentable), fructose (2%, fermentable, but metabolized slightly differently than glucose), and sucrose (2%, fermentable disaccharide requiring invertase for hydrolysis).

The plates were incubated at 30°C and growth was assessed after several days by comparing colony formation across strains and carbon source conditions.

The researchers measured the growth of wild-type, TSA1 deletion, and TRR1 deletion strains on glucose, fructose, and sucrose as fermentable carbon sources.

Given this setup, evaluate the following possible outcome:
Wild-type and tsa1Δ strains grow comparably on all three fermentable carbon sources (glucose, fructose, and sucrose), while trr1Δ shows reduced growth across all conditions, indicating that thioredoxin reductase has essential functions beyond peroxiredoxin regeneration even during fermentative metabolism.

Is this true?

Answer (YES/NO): YES